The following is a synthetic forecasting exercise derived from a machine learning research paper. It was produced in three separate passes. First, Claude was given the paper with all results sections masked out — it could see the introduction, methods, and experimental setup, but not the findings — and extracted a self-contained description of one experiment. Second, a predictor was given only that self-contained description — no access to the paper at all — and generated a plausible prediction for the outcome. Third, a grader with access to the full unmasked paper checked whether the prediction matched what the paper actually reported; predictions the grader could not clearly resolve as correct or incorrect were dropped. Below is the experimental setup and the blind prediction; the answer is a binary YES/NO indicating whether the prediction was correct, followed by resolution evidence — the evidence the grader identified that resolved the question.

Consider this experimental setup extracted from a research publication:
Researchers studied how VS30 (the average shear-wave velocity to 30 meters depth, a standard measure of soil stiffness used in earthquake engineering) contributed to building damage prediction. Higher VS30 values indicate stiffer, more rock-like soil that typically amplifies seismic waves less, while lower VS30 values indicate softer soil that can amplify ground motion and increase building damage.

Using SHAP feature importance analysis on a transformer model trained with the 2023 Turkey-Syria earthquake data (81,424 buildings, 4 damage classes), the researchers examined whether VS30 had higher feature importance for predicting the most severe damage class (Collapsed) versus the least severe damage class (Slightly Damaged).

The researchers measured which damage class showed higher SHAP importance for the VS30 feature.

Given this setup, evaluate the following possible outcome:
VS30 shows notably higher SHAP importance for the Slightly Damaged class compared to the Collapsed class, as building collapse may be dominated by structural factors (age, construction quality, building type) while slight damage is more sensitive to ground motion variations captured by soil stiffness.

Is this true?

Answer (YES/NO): NO